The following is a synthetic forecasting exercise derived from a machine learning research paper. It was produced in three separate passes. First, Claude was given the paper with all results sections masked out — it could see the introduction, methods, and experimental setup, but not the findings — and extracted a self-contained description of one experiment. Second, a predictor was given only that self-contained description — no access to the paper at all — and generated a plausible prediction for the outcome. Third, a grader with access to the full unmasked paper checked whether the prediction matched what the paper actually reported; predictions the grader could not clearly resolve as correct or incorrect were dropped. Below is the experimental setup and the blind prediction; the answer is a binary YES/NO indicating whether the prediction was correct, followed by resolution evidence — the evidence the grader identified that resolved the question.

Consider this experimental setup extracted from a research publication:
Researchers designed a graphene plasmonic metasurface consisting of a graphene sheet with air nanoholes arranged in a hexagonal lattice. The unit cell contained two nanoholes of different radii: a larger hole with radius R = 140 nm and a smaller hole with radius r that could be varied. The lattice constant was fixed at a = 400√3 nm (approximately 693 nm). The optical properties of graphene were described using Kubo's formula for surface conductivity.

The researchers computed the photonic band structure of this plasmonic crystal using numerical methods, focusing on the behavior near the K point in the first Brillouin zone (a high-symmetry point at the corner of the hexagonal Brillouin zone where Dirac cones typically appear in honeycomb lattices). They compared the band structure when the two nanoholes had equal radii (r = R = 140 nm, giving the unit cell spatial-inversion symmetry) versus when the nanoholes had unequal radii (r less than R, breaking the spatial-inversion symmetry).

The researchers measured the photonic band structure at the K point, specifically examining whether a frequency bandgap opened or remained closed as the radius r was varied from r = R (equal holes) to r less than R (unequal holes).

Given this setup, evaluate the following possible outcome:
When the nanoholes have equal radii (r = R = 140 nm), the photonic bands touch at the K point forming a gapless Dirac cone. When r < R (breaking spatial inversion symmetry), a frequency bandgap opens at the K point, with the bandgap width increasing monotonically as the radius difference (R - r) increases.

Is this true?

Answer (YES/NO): NO